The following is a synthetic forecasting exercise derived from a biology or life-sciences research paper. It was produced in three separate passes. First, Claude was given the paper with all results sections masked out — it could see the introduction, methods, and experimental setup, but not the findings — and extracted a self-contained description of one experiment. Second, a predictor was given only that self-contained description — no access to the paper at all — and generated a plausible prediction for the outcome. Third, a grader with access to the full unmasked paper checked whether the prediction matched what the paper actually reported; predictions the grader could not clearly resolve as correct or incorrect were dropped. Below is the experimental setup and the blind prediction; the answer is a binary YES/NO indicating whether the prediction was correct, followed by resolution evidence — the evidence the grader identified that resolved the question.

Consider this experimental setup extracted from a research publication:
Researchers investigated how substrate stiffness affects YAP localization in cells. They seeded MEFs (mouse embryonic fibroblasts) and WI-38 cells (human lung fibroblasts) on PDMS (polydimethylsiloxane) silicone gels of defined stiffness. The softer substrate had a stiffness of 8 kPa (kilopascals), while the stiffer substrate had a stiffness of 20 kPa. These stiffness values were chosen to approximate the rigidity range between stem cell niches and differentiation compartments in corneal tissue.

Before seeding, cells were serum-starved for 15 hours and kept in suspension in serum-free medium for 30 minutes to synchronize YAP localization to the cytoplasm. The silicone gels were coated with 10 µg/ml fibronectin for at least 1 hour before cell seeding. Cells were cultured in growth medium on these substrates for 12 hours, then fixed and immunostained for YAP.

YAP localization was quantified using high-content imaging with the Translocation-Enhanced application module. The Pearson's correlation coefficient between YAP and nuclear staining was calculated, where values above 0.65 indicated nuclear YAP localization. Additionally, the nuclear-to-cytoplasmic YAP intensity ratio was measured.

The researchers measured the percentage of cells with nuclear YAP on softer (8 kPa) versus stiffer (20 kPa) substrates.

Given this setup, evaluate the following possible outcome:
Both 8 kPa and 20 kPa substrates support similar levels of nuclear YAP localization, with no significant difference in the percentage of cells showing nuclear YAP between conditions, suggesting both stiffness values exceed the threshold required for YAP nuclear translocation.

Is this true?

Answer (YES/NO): NO